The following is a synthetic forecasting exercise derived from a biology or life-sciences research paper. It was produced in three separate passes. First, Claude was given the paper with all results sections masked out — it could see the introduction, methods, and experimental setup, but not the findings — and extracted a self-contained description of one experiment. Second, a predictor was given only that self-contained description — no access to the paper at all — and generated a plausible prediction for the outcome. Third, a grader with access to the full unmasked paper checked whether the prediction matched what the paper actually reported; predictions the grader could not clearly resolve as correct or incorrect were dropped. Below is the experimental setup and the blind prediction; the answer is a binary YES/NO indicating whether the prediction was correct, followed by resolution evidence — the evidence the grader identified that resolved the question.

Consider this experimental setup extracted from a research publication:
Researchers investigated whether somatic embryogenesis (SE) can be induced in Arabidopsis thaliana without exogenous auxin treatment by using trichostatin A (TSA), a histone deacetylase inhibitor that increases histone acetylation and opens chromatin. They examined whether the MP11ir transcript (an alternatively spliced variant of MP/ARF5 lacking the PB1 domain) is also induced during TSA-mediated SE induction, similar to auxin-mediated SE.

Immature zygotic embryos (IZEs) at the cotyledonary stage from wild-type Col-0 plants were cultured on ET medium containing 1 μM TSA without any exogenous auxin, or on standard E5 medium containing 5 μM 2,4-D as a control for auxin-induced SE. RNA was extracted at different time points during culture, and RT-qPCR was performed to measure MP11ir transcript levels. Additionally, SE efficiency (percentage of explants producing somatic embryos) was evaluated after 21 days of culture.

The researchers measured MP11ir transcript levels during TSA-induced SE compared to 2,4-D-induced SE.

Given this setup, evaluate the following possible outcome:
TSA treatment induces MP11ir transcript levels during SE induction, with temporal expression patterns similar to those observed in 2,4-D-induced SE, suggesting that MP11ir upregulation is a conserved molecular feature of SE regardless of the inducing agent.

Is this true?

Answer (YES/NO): YES